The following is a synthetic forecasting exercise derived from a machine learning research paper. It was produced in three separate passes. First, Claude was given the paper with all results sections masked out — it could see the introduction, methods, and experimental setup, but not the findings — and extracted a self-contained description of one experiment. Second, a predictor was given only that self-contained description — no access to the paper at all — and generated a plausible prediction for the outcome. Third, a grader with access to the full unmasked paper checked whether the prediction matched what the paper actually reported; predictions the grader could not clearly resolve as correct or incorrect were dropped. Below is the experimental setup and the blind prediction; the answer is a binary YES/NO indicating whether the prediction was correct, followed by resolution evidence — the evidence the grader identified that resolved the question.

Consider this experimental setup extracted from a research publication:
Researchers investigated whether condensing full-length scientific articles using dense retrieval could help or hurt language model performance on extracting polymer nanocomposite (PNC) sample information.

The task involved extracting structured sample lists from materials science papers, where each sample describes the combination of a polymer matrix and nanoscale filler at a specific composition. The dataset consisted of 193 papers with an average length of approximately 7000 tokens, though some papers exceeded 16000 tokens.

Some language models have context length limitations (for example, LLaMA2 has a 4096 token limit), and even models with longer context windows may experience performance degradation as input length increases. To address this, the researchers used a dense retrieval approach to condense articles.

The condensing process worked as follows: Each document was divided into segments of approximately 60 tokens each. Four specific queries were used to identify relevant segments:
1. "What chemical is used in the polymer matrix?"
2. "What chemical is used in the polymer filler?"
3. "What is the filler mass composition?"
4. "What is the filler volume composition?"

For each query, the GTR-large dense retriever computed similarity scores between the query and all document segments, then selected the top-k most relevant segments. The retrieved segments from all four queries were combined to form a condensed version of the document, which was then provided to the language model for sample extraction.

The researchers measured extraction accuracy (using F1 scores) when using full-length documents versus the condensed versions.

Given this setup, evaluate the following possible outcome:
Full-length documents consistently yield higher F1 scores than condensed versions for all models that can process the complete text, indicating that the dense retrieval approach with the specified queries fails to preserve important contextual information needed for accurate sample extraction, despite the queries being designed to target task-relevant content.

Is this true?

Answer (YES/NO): NO